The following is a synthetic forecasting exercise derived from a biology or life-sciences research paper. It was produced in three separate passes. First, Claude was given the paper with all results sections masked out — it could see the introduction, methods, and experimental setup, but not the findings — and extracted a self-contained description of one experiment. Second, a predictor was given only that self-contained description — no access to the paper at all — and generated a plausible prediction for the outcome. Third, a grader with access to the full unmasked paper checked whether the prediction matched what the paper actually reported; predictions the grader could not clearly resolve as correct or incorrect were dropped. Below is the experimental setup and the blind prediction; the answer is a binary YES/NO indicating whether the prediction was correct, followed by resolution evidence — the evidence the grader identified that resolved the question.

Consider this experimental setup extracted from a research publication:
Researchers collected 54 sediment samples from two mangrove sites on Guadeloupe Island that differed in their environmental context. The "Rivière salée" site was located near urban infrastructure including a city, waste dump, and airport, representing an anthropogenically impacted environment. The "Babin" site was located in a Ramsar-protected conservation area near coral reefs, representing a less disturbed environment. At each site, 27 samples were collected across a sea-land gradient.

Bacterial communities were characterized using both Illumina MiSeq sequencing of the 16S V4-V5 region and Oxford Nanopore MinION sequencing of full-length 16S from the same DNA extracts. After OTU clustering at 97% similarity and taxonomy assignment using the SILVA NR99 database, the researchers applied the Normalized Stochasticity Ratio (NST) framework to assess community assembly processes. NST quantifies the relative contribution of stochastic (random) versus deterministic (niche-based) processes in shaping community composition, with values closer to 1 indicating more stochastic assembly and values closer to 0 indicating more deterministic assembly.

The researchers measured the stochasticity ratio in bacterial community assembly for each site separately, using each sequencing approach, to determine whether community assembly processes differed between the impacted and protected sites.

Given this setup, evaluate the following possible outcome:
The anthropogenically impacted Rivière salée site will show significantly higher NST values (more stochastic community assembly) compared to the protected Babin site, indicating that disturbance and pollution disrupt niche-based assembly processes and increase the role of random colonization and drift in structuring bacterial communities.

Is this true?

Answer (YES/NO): NO